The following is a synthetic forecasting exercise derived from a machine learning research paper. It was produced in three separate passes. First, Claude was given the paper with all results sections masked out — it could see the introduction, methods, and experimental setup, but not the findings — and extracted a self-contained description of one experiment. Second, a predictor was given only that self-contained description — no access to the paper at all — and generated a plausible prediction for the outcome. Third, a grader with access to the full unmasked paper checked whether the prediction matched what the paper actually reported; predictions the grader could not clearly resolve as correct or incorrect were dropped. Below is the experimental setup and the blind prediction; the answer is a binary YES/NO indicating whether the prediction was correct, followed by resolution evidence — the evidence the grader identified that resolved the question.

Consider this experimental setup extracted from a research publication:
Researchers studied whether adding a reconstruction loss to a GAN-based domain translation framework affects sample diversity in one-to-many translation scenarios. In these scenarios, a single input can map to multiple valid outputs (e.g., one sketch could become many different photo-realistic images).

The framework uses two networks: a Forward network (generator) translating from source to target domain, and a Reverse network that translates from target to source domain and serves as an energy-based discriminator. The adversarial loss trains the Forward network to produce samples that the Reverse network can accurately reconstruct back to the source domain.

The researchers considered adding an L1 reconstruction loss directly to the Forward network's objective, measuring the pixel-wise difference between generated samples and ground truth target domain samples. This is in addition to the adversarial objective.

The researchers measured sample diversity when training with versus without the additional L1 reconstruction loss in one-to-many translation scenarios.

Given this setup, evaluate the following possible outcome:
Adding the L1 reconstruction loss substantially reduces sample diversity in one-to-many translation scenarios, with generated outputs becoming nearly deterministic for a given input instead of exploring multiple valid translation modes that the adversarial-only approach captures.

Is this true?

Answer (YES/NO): NO